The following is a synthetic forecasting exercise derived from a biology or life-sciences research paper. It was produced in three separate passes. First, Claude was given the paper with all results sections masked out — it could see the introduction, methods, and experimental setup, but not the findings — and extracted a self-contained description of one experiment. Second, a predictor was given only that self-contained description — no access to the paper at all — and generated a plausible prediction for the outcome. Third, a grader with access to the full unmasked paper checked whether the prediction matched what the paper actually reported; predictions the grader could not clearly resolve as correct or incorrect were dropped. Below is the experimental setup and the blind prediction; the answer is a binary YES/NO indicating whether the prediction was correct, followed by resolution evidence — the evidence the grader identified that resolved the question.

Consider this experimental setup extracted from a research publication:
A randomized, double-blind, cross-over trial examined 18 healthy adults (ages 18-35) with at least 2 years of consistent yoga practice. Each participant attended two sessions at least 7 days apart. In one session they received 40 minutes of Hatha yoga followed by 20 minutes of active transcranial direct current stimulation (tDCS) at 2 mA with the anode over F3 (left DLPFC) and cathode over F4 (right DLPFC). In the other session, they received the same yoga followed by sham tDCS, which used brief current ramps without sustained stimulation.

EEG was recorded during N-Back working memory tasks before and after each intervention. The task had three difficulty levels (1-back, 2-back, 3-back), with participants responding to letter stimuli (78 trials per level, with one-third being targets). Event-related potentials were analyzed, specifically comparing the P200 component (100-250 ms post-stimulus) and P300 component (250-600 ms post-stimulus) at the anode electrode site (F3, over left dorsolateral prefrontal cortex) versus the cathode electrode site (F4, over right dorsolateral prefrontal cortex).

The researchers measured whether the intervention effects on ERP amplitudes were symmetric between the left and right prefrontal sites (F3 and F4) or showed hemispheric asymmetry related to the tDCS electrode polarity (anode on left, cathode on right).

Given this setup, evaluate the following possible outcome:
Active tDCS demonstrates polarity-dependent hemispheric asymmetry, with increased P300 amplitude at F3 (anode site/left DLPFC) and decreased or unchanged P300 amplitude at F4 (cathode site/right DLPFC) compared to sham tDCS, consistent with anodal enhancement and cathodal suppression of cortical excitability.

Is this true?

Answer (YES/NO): NO